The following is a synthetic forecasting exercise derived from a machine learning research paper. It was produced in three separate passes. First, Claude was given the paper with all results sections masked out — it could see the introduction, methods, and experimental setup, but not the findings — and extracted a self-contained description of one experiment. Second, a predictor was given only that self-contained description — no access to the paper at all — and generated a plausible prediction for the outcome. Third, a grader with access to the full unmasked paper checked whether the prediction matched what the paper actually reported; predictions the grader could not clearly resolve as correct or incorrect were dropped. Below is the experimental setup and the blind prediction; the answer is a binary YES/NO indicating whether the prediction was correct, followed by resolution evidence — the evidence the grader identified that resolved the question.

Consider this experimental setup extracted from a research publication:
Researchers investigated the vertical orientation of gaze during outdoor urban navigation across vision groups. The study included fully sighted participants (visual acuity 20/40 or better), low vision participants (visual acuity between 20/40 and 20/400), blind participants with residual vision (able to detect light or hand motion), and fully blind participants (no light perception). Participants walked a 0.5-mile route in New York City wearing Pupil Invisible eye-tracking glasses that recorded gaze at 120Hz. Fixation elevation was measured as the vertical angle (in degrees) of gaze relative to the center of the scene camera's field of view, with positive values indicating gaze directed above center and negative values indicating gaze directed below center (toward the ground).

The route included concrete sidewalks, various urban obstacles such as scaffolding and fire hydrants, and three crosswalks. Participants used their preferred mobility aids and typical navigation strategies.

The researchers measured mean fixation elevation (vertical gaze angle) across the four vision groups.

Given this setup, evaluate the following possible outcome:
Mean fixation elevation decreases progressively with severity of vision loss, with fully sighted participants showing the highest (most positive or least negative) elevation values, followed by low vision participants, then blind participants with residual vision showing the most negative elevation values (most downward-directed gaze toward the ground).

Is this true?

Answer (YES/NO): NO